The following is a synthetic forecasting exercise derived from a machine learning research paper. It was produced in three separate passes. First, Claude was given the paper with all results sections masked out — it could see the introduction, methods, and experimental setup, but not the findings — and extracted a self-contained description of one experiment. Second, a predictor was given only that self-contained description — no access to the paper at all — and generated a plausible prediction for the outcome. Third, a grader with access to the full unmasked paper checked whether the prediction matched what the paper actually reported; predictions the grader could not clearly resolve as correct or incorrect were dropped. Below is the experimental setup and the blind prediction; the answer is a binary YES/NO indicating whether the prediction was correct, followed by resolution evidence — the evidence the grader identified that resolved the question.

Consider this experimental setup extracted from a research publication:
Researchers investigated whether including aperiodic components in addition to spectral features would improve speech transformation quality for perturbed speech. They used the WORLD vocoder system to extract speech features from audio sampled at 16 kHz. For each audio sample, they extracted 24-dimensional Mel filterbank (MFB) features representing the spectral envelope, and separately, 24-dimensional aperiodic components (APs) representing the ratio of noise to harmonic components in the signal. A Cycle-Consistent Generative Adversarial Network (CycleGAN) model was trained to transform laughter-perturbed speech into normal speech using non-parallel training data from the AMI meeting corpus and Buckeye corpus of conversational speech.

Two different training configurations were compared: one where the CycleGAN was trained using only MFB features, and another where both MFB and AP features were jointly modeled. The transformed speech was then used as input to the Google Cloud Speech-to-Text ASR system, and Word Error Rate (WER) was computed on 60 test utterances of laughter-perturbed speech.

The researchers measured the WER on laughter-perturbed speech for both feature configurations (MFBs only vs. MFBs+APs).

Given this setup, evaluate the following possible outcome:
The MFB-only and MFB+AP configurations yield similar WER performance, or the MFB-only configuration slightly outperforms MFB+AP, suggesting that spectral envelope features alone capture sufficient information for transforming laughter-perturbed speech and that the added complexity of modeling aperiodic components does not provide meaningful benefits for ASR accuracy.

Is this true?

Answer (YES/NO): NO